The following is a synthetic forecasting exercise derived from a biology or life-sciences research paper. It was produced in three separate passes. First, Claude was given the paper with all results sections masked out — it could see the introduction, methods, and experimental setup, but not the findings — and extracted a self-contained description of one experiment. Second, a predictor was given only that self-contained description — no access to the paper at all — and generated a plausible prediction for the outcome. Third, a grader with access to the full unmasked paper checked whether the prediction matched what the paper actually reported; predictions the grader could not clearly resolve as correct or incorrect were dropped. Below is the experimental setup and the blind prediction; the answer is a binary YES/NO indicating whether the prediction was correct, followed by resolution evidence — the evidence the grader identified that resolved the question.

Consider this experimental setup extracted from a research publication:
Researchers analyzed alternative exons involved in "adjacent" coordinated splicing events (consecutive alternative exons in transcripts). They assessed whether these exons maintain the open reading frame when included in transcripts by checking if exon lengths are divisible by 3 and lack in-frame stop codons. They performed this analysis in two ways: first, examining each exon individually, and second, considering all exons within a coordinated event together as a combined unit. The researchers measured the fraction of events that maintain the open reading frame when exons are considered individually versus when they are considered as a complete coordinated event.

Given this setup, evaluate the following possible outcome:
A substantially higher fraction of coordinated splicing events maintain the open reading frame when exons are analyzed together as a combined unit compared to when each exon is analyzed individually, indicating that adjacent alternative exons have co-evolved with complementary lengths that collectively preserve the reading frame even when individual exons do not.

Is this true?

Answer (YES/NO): YES